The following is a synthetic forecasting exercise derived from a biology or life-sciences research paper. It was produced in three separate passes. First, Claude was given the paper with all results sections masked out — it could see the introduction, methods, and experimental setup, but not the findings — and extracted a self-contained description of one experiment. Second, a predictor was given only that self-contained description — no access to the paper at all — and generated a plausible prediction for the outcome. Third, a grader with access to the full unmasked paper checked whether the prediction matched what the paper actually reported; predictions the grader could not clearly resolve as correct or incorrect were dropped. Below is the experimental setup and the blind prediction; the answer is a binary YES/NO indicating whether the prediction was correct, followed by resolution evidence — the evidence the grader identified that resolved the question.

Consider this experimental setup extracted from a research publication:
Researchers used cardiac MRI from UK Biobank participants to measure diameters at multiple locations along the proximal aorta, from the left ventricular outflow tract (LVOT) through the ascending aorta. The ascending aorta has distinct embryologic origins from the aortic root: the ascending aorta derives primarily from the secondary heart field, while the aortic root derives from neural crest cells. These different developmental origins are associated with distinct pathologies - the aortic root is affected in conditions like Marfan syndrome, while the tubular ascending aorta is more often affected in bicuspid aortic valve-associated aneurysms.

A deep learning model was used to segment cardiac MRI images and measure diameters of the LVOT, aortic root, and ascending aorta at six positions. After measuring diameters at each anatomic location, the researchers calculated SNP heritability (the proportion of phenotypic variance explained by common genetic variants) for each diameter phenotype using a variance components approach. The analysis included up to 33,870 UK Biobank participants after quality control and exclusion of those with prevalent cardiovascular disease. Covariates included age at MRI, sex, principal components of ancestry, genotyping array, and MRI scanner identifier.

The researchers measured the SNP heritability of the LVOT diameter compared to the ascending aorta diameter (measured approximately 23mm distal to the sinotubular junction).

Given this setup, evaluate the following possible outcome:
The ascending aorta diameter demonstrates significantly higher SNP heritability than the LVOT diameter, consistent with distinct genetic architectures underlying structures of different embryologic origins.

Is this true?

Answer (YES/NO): YES